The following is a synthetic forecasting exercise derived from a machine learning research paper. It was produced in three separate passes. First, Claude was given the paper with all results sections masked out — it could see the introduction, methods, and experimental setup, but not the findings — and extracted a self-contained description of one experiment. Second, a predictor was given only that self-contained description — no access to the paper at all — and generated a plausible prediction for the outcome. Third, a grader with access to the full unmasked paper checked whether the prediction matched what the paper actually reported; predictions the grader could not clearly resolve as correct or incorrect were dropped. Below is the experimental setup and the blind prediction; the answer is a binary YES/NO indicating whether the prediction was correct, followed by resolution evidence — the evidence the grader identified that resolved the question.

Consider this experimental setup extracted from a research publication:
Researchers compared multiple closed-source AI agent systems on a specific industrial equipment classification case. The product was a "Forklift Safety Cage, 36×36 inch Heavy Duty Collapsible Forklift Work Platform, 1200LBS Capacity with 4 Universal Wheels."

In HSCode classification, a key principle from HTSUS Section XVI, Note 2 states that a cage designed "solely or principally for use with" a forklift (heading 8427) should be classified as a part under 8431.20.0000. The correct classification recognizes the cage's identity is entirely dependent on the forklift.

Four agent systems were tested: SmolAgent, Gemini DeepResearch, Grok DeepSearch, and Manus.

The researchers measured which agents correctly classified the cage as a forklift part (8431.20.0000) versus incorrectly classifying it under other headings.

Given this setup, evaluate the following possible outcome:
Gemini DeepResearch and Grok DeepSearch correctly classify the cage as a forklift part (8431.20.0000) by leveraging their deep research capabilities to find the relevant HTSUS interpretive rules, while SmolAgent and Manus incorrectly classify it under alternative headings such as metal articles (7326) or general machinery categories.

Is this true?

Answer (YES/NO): NO